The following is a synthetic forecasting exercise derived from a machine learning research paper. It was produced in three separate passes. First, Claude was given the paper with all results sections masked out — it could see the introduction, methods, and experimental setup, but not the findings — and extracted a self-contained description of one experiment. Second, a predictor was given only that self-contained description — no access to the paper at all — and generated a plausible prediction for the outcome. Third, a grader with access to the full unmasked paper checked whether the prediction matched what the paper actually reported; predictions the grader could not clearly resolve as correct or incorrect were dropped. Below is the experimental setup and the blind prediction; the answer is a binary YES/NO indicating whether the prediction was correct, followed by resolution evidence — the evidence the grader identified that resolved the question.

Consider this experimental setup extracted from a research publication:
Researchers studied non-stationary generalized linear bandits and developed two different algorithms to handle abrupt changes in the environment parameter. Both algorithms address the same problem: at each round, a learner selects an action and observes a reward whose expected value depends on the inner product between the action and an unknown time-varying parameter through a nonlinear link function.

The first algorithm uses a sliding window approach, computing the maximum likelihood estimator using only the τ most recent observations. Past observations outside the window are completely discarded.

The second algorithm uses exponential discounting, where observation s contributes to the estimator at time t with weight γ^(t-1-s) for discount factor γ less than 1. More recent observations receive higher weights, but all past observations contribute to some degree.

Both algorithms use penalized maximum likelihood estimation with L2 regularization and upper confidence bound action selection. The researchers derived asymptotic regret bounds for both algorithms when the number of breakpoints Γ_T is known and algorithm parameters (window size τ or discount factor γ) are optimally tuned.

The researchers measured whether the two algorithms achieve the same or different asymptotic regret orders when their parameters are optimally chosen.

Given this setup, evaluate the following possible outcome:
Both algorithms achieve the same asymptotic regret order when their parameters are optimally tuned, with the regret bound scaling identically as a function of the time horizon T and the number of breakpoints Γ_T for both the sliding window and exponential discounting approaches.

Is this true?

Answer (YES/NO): YES